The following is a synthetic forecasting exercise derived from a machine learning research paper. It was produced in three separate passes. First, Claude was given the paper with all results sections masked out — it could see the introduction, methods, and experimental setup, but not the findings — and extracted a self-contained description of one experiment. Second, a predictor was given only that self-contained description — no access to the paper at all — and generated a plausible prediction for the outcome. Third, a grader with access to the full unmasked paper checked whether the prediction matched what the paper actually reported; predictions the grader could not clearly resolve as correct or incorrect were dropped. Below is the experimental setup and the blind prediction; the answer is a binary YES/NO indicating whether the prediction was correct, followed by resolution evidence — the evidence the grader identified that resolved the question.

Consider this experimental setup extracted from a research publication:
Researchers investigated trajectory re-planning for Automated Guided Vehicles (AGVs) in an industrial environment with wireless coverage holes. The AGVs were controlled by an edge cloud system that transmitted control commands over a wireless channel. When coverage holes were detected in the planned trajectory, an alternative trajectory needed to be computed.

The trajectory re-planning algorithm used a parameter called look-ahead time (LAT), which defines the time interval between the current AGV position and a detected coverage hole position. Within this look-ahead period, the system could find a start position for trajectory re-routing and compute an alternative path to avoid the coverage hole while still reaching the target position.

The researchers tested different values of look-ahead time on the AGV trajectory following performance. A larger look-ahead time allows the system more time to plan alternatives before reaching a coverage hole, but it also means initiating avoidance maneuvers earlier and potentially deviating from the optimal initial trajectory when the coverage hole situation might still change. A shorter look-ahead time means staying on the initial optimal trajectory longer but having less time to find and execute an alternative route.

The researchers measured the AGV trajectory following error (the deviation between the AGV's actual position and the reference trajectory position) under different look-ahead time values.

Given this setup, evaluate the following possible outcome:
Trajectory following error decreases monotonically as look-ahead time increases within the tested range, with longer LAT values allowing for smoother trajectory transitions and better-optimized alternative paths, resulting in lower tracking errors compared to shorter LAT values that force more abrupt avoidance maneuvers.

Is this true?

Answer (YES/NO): NO